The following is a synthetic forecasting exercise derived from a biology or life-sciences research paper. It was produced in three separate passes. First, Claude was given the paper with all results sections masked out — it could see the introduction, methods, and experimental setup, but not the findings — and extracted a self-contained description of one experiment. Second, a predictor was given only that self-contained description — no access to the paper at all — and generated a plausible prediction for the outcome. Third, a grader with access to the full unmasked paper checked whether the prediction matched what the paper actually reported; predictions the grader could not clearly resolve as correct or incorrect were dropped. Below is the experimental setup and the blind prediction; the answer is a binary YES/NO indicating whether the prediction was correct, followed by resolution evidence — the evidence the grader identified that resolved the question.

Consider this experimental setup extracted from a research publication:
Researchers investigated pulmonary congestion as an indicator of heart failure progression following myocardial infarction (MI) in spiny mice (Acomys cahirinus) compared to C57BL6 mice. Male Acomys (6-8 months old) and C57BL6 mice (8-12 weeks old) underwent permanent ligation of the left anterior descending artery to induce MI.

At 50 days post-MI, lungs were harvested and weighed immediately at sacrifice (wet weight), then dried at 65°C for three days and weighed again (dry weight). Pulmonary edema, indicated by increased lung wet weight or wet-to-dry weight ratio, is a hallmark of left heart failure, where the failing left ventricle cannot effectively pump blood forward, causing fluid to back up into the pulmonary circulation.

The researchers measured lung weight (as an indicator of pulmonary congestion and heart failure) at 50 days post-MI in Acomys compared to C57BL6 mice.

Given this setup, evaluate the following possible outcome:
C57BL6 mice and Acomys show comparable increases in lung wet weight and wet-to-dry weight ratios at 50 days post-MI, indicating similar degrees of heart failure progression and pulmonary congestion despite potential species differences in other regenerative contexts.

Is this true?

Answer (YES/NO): NO